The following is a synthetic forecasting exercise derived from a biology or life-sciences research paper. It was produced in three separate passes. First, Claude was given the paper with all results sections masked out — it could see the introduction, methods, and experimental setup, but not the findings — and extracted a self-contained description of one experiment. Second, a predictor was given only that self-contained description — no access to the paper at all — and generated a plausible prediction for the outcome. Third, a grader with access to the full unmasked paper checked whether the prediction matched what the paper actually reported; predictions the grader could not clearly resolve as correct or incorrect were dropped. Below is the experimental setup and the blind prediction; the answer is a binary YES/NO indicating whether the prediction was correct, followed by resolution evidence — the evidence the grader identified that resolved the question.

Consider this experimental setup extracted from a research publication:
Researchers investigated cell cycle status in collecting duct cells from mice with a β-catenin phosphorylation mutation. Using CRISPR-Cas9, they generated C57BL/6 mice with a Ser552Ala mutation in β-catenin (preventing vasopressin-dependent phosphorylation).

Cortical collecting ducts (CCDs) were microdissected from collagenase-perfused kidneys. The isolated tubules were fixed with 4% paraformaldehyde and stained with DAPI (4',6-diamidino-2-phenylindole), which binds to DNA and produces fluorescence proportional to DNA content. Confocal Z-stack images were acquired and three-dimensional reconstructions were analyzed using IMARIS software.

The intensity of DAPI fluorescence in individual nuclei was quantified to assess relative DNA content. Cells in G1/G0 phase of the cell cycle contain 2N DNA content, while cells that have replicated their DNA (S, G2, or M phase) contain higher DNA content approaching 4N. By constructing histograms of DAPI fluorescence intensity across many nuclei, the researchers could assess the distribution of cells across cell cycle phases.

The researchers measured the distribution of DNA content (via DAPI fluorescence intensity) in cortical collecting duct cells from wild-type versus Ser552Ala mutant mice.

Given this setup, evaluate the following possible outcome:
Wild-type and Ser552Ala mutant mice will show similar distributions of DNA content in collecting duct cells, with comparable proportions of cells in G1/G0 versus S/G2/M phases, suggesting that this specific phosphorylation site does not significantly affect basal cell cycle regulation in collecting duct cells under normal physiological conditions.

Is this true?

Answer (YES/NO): NO